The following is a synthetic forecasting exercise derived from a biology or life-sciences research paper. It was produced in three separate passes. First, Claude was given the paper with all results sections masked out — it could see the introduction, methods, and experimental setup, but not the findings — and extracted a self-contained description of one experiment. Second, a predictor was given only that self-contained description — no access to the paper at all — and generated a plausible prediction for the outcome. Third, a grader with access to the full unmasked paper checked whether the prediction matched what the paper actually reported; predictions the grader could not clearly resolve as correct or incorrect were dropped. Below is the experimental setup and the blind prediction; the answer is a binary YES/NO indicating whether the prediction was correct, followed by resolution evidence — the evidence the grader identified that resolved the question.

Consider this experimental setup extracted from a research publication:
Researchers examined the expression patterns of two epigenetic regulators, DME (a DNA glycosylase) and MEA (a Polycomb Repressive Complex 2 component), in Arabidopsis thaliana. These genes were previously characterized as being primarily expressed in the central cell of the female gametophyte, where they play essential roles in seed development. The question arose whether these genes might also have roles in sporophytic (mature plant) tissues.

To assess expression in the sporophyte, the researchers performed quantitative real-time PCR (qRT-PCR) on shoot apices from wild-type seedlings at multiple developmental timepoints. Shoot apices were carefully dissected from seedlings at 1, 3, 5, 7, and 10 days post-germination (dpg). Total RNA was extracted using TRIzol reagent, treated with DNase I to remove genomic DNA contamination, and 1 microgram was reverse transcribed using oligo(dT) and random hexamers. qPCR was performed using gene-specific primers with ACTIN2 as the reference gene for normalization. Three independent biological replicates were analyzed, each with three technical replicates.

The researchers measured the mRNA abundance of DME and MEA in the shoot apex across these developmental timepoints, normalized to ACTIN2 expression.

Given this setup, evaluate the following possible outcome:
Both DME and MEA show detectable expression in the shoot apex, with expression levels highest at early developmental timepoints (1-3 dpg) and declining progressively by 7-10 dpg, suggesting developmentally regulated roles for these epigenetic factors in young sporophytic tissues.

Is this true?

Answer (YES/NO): NO